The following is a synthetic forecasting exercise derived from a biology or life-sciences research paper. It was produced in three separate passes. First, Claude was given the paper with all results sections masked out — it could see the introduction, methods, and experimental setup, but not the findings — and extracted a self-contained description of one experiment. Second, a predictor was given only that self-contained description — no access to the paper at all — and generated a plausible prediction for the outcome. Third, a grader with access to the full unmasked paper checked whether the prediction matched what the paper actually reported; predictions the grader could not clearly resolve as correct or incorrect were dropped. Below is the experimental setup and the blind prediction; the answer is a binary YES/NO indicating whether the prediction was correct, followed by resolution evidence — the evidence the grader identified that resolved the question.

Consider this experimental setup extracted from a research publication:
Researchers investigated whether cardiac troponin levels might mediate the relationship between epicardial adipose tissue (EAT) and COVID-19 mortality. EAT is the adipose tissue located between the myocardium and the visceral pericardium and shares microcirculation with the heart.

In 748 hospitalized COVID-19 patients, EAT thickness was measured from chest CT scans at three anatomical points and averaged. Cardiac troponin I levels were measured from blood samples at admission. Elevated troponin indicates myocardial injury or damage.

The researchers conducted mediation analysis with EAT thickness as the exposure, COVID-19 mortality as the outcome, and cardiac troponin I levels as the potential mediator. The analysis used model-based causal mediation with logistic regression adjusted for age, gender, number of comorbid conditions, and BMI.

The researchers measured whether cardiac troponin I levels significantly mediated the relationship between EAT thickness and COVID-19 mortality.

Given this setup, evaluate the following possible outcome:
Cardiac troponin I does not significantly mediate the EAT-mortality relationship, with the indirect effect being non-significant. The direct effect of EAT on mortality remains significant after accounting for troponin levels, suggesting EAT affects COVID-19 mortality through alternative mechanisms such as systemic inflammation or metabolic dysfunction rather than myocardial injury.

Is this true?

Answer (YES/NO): NO